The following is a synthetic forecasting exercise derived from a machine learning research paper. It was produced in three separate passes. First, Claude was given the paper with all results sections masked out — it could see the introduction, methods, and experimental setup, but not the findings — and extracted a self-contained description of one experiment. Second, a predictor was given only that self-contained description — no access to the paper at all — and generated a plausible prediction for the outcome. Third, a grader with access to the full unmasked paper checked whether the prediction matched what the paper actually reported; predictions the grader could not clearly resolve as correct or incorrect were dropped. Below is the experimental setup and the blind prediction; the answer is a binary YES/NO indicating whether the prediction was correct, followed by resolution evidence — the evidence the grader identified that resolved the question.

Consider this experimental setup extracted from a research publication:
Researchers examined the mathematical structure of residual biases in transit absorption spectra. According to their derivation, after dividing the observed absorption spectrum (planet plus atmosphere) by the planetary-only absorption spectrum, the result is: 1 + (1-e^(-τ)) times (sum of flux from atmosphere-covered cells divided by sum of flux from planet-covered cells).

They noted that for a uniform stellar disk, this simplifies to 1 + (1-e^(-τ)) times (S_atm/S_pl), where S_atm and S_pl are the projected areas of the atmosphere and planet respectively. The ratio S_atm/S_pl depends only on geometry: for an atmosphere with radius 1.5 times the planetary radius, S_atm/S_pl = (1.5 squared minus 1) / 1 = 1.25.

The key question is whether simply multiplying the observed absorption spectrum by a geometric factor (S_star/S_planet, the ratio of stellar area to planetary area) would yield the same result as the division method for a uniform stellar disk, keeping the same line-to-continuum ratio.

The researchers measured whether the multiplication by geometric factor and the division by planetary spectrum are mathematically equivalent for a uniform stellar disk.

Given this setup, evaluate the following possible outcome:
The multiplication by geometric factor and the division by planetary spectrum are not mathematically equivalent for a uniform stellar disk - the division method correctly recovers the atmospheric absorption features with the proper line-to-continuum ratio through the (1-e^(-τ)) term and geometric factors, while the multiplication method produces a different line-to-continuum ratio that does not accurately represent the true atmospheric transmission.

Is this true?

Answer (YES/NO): NO